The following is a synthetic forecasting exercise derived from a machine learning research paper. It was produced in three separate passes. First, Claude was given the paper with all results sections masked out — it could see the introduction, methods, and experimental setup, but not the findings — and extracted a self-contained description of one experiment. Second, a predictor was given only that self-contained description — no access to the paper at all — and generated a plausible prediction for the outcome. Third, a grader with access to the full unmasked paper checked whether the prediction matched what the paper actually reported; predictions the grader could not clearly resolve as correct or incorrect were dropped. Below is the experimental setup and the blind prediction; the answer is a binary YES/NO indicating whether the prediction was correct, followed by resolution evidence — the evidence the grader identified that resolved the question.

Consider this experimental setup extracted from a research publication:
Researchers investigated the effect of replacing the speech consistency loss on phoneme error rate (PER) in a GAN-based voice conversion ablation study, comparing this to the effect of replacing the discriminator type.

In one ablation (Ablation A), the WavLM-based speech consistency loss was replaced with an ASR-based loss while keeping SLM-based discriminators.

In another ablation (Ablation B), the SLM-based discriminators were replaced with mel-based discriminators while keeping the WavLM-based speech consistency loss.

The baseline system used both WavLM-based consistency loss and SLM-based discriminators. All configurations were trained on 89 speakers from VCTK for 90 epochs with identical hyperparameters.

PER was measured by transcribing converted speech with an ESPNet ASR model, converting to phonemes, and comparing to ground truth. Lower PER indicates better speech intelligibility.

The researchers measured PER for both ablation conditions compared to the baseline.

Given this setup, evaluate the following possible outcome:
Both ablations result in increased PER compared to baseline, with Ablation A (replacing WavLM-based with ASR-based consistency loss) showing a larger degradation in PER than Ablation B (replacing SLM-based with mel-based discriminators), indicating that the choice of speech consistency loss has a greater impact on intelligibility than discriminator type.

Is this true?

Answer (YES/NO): NO